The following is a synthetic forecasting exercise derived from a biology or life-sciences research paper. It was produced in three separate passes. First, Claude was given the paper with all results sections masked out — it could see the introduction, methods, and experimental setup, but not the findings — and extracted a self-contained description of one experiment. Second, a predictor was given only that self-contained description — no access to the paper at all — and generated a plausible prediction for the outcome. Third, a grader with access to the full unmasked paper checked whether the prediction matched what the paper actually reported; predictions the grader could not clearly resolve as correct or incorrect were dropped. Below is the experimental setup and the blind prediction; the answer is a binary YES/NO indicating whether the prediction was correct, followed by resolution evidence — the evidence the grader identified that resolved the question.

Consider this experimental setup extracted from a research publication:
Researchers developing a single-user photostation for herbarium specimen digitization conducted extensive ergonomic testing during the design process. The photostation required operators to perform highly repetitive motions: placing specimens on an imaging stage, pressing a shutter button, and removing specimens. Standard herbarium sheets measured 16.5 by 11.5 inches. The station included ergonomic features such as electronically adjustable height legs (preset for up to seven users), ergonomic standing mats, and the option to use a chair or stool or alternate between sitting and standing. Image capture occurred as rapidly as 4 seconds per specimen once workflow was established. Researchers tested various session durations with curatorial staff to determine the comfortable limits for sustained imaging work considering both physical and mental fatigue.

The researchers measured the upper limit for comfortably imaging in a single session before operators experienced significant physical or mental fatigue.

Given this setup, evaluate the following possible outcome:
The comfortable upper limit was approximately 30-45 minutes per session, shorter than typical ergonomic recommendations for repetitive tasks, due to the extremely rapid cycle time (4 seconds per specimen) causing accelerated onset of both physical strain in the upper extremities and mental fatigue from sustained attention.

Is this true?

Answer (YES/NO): NO